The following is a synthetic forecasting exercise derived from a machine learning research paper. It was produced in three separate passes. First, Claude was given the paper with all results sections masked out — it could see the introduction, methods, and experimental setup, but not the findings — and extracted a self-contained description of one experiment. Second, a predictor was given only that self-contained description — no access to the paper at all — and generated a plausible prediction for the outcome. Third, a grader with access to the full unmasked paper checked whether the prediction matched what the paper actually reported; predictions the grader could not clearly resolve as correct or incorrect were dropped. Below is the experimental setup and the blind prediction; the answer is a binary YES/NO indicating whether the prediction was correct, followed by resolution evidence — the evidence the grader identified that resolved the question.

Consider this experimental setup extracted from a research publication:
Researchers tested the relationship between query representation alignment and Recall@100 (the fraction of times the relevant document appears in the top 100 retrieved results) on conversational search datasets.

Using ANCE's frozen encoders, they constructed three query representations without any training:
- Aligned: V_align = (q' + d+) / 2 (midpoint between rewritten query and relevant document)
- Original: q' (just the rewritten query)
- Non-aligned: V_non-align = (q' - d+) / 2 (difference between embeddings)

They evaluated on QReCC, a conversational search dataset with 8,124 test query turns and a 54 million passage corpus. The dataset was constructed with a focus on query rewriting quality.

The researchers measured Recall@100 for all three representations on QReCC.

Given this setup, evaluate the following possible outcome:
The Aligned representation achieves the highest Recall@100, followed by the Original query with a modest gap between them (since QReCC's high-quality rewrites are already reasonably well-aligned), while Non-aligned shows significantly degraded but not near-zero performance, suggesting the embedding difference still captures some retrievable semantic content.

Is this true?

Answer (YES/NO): NO